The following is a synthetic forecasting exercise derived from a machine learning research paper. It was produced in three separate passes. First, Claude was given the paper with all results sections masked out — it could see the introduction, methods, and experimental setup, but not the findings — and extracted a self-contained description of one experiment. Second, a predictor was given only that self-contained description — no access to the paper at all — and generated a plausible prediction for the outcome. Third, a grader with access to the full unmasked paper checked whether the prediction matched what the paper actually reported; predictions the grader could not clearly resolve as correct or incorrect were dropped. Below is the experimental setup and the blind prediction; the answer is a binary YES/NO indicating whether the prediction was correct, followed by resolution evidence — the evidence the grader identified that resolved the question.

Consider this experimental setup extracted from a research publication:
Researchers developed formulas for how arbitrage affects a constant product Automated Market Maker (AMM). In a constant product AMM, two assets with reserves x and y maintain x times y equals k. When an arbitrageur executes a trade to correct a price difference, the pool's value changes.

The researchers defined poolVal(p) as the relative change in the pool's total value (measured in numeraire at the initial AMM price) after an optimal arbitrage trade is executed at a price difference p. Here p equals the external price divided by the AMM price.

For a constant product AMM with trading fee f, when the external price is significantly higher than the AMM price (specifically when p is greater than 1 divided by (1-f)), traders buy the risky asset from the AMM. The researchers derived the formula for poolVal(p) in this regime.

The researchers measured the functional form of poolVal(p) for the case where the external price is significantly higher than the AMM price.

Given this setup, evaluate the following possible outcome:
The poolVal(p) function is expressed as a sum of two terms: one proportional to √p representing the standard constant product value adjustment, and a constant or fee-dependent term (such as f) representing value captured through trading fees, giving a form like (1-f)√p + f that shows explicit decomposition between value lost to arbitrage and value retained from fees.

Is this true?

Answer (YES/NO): NO